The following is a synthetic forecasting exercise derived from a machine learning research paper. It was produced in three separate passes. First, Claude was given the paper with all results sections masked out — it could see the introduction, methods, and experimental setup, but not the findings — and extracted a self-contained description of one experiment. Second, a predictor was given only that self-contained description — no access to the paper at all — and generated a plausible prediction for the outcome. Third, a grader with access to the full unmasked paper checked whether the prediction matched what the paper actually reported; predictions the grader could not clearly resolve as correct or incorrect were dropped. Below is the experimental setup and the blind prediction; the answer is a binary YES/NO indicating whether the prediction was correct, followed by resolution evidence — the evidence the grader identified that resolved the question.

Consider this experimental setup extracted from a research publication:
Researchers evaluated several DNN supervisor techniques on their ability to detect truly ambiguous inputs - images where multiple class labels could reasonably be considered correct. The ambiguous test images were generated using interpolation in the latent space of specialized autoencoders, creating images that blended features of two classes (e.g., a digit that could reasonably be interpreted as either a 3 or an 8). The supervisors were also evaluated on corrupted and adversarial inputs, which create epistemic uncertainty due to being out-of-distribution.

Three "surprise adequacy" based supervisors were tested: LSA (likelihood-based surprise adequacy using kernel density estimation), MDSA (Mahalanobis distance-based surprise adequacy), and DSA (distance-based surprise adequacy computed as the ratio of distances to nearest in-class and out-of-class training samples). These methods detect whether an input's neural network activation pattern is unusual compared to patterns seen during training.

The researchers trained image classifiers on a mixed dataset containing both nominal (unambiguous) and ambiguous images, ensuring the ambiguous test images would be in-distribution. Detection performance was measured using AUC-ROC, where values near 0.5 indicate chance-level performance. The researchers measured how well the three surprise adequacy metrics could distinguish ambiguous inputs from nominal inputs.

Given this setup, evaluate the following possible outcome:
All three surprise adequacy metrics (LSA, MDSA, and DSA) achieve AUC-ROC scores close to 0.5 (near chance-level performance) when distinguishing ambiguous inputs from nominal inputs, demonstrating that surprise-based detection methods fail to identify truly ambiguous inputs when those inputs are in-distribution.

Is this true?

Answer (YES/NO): YES